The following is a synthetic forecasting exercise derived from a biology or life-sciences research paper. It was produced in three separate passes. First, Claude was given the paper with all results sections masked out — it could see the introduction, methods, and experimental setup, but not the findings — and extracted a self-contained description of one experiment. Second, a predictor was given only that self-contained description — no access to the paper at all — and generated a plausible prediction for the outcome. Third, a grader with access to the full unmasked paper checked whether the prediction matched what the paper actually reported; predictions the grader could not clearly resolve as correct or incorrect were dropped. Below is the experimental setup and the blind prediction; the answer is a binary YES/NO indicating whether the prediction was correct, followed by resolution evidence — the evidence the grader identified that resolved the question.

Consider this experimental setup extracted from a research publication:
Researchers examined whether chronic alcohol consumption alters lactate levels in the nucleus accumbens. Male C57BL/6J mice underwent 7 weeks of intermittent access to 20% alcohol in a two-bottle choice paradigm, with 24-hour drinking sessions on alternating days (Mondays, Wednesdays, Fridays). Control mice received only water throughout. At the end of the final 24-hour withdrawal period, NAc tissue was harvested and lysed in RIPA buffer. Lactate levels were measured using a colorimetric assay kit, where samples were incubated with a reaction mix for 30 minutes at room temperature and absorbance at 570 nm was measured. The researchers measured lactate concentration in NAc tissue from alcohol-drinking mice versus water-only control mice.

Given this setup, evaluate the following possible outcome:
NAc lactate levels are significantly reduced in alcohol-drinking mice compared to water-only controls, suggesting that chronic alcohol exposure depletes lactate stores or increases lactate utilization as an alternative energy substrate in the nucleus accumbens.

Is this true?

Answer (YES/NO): YES